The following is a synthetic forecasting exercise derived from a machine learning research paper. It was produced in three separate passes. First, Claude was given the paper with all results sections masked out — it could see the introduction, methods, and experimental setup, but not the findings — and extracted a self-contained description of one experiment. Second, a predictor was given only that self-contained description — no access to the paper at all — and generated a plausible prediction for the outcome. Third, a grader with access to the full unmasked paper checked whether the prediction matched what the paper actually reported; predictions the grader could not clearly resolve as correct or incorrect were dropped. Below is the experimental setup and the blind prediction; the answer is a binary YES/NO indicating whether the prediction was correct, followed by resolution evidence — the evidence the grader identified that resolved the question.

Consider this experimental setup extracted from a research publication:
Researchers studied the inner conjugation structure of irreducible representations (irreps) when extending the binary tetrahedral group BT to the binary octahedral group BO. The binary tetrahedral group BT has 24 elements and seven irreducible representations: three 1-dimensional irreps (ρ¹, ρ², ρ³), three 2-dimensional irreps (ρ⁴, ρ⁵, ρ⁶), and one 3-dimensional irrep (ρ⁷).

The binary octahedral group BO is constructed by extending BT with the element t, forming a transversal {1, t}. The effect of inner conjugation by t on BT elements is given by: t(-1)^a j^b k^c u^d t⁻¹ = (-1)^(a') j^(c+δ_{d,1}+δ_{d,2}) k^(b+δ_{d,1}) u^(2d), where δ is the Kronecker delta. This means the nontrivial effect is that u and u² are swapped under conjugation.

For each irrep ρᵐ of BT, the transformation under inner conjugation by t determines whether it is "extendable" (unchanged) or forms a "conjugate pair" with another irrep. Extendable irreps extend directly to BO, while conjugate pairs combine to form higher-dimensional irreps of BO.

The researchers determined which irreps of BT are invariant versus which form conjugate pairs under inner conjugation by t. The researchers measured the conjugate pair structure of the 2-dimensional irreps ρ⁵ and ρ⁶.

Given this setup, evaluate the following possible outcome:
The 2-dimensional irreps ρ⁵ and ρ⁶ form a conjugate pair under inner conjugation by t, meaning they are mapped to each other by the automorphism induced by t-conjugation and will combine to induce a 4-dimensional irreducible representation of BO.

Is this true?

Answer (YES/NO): YES